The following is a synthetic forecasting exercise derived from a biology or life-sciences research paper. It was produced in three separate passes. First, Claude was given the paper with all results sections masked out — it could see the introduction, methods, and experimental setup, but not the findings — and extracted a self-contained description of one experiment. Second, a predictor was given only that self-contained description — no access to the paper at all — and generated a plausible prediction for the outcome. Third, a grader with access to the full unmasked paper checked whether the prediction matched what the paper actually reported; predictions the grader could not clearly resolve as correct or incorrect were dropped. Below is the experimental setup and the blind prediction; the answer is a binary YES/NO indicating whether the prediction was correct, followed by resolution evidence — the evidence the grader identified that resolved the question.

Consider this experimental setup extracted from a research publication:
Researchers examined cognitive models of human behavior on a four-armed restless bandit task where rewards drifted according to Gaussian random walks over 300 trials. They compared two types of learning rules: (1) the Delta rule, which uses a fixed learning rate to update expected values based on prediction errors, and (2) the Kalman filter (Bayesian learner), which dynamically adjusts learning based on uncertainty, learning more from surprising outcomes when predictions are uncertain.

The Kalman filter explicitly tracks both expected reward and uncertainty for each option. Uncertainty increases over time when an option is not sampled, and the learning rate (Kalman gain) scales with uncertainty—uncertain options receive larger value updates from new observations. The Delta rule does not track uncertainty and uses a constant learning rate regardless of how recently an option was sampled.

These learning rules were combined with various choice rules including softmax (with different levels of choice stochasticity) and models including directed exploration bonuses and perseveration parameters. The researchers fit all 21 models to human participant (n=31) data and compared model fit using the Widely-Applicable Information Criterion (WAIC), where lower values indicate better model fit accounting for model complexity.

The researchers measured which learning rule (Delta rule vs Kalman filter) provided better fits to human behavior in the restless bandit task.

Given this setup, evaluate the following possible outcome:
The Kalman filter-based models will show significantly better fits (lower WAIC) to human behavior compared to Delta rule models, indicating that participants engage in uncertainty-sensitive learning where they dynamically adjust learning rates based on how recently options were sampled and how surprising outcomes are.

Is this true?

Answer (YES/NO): YES